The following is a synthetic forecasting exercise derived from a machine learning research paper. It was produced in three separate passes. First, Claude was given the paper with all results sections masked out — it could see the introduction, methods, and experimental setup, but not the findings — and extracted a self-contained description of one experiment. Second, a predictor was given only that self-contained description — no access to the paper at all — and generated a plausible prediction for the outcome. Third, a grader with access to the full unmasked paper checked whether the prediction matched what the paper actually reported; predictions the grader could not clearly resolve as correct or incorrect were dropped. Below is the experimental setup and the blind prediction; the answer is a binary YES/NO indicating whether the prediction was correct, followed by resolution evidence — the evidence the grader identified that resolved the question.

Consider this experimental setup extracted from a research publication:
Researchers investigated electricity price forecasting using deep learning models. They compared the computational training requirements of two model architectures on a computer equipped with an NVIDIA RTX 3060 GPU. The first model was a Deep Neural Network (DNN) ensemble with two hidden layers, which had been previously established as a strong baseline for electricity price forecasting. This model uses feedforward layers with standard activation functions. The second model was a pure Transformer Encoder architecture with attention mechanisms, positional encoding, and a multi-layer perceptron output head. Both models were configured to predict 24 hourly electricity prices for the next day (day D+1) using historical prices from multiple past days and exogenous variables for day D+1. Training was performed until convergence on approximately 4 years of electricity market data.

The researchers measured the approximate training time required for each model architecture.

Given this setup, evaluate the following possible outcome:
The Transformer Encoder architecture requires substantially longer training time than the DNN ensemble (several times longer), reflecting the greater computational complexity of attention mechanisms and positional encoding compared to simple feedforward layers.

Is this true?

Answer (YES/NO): YES